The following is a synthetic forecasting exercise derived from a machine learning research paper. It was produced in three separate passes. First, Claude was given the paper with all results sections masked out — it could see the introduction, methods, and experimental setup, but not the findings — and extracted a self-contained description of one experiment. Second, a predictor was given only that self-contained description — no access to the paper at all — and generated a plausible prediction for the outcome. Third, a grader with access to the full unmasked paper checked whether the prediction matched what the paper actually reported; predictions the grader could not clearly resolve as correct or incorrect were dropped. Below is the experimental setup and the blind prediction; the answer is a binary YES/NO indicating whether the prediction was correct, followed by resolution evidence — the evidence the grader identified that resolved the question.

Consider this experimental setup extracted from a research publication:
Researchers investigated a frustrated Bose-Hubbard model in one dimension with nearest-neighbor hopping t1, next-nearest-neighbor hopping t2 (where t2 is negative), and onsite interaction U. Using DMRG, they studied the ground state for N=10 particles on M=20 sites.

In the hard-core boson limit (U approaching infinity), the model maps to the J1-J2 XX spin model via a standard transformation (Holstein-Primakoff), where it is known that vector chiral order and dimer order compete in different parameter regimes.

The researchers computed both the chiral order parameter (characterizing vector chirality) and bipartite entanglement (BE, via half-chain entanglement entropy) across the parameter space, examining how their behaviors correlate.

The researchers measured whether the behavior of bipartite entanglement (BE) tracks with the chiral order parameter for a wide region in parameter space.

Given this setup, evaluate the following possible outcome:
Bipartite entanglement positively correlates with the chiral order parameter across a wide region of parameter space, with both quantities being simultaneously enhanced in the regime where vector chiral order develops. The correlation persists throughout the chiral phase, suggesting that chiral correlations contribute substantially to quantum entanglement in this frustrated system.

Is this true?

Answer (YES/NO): YES